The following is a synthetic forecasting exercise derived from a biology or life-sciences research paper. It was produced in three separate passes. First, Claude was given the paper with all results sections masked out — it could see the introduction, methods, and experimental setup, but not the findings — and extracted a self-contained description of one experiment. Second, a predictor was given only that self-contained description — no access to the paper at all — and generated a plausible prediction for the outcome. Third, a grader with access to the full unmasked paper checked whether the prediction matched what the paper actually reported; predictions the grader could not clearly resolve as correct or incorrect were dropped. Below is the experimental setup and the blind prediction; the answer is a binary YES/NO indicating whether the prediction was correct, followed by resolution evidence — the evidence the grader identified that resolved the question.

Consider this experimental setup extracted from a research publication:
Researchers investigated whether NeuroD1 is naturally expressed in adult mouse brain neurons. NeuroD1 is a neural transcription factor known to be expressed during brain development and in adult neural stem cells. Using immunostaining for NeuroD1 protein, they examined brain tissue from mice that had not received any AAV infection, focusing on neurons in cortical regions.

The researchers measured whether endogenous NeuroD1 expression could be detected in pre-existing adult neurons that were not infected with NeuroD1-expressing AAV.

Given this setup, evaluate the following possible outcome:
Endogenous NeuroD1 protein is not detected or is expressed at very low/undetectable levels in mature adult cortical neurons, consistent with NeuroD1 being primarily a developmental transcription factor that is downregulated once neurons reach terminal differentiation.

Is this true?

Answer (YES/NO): NO